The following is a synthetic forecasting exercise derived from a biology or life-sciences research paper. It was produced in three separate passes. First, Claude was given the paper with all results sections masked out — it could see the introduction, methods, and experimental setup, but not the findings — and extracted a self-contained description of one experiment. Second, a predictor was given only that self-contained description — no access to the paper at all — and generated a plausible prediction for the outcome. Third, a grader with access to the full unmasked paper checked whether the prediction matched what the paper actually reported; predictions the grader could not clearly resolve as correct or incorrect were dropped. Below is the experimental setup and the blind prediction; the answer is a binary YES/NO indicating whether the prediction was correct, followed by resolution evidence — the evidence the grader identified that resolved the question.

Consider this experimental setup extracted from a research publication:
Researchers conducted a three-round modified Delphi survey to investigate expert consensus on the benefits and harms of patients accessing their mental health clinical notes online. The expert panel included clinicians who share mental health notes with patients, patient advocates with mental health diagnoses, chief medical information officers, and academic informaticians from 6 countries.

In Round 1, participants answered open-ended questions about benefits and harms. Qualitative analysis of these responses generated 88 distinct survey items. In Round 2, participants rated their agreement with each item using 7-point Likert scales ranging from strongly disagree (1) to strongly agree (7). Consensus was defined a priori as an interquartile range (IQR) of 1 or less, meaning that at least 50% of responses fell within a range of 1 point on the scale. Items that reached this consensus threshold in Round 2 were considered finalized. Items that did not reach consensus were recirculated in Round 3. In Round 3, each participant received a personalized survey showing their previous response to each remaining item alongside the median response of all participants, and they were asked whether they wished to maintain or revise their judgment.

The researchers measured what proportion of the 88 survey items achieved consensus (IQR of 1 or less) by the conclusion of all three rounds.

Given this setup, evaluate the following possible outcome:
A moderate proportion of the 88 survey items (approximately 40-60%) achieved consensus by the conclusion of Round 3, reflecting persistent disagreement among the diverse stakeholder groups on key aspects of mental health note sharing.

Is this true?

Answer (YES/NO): NO